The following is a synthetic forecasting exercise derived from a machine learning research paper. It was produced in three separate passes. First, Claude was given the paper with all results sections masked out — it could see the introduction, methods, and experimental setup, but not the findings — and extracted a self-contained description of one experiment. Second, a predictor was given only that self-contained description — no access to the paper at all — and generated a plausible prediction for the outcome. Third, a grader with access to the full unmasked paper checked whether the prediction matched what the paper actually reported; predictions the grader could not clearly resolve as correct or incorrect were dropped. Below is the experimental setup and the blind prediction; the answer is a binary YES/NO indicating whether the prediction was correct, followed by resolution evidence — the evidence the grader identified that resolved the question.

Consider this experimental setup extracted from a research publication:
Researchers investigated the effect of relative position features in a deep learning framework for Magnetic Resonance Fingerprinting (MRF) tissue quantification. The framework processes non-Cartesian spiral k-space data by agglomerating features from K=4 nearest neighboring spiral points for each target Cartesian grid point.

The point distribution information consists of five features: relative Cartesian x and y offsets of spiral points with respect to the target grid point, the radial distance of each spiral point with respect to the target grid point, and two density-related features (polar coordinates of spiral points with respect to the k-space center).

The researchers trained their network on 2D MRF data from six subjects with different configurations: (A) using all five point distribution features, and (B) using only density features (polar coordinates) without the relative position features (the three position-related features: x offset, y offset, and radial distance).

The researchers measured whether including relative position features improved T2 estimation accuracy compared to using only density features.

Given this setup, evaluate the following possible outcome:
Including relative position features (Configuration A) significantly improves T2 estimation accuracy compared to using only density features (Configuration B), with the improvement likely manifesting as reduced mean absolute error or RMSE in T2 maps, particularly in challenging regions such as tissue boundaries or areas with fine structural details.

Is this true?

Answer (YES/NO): NO